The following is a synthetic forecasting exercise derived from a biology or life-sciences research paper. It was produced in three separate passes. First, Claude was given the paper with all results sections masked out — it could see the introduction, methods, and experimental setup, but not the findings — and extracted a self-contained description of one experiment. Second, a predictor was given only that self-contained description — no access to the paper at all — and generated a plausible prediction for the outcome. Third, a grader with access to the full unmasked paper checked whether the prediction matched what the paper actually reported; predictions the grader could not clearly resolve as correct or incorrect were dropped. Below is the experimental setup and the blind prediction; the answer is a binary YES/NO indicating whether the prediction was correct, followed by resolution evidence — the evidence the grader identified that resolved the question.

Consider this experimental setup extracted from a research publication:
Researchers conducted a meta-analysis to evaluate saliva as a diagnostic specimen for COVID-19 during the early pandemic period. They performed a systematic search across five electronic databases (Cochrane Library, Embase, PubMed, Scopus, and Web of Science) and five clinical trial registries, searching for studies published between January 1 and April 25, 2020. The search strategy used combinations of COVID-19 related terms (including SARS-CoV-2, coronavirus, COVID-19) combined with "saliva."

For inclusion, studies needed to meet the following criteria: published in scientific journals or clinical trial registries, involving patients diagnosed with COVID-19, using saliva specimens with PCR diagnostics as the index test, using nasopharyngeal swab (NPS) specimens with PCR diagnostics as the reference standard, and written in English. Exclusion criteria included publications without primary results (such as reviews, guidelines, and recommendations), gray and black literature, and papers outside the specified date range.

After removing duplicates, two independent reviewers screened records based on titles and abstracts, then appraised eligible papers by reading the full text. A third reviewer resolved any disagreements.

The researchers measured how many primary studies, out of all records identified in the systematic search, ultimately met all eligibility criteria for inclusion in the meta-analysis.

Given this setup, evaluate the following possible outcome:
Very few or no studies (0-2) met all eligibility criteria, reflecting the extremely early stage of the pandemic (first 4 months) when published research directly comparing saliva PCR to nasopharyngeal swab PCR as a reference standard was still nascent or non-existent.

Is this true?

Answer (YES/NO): NO